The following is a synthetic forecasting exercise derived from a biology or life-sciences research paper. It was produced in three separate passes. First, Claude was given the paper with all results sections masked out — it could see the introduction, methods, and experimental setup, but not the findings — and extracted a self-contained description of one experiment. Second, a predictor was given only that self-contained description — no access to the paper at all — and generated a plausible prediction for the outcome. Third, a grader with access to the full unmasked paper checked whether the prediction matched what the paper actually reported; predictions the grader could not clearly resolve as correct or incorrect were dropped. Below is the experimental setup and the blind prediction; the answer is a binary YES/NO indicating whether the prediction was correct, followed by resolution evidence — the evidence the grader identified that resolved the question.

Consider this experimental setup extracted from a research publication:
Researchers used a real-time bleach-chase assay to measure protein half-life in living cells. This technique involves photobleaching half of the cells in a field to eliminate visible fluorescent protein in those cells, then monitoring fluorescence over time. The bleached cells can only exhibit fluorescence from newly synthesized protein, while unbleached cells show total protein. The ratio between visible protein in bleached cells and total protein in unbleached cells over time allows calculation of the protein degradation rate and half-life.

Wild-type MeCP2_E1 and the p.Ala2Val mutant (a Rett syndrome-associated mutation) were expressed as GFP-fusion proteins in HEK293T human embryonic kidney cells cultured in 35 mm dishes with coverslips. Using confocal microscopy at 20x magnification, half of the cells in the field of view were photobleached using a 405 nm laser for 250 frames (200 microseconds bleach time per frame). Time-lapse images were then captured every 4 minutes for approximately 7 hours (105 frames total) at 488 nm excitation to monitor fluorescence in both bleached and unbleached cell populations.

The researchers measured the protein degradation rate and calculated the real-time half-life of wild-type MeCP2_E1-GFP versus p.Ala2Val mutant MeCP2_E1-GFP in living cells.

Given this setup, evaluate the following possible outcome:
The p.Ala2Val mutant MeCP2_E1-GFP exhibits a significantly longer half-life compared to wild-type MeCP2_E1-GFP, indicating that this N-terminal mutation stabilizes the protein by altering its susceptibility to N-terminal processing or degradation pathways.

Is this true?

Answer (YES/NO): NO